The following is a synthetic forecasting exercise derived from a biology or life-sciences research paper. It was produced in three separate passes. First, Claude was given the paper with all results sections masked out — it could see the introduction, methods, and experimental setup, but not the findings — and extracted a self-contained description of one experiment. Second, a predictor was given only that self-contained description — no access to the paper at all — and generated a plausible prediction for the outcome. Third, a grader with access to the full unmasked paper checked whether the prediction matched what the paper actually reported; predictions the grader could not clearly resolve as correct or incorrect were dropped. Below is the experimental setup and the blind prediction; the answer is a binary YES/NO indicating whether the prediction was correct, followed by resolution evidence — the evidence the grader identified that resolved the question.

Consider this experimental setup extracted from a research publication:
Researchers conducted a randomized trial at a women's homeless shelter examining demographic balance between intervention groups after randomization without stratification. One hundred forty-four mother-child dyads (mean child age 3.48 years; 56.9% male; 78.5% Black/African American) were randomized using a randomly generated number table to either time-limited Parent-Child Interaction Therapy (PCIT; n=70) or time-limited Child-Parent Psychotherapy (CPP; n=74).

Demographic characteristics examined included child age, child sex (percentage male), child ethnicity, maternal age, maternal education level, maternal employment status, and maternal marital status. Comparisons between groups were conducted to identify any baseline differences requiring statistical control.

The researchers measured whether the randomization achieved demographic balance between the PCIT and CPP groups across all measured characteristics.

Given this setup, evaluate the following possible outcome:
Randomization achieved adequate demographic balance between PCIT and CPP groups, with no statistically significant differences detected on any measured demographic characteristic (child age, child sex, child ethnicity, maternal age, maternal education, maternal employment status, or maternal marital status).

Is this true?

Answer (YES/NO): NO